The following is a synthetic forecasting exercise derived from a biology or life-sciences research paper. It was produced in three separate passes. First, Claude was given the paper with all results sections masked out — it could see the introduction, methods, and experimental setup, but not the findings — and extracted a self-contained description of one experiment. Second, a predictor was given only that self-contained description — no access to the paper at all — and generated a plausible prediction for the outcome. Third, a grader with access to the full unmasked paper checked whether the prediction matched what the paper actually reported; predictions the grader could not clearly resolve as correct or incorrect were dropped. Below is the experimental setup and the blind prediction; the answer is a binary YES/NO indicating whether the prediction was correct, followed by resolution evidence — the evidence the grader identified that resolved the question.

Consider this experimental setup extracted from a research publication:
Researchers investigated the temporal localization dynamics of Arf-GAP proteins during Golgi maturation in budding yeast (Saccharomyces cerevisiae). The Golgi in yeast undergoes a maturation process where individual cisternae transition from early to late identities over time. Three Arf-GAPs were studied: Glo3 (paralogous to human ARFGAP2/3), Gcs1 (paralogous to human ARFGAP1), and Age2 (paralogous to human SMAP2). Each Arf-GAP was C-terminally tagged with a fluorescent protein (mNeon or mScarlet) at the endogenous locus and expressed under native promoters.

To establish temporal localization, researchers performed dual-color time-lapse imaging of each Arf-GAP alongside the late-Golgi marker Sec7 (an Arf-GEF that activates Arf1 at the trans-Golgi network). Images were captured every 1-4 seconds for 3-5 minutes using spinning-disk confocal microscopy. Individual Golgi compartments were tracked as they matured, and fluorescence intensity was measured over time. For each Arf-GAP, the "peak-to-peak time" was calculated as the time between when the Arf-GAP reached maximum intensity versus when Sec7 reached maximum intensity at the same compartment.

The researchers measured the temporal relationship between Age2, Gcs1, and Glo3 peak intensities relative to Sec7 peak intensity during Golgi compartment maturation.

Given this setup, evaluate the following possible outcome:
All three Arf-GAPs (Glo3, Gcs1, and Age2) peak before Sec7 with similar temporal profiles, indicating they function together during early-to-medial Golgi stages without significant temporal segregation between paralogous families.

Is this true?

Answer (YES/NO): NO